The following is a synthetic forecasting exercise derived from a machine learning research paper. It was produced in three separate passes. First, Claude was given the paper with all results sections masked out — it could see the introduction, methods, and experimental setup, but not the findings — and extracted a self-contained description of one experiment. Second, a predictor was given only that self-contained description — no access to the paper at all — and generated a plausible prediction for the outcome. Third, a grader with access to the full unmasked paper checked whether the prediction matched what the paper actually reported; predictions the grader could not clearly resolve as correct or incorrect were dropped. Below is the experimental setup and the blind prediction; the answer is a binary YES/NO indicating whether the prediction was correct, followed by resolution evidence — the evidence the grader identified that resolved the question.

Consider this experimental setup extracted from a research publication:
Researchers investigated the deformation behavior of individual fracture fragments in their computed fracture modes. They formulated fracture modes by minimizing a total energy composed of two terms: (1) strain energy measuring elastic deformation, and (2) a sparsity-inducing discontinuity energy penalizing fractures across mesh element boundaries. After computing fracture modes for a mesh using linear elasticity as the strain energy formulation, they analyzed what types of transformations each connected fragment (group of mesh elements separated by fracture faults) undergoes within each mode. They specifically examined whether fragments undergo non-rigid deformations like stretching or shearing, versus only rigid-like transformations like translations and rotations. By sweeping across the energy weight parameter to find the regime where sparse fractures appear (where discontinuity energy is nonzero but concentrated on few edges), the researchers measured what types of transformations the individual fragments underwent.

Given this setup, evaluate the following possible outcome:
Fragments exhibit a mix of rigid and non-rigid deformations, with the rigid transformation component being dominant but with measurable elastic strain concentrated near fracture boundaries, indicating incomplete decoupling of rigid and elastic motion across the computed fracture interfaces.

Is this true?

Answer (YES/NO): NO